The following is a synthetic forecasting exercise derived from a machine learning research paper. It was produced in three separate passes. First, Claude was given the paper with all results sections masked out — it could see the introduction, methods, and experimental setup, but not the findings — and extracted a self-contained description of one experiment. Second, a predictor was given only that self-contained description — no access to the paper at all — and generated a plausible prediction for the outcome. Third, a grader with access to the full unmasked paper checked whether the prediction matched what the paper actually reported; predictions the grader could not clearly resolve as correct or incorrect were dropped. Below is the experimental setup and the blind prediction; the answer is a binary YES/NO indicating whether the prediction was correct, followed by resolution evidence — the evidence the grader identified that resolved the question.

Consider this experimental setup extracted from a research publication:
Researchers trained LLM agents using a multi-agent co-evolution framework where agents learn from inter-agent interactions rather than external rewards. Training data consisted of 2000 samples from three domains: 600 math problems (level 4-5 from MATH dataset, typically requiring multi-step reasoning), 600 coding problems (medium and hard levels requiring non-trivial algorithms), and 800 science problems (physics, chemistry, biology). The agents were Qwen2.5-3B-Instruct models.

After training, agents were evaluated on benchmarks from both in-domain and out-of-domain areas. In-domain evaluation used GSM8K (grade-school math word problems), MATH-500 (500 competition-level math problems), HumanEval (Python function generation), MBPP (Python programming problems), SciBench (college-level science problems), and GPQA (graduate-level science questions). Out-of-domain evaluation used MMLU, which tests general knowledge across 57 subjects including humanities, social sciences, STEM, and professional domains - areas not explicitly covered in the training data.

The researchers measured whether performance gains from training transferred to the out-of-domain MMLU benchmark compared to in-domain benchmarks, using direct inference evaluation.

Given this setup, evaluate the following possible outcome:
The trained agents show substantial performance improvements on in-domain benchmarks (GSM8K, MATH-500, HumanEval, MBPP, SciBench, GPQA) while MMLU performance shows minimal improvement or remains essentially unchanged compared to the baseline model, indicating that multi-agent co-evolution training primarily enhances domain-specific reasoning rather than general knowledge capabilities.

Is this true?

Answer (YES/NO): NO